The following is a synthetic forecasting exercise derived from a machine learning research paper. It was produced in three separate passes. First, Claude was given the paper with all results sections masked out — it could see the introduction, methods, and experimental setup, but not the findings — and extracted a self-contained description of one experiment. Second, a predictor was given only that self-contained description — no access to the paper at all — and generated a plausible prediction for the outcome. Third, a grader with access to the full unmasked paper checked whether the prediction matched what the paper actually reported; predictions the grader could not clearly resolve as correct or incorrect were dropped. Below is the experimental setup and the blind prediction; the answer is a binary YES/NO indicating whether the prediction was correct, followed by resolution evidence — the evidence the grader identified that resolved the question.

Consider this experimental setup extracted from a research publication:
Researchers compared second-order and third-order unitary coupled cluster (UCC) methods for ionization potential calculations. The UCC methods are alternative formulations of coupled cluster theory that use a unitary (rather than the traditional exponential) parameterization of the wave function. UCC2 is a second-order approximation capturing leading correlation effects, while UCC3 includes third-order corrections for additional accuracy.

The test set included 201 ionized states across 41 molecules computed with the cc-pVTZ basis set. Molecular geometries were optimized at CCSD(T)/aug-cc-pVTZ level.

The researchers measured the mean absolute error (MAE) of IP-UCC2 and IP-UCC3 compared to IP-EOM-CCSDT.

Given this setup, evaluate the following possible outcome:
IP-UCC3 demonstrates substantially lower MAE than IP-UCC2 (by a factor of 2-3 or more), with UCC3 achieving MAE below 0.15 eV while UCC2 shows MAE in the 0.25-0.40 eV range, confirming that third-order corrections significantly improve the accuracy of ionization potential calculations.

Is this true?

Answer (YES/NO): NO